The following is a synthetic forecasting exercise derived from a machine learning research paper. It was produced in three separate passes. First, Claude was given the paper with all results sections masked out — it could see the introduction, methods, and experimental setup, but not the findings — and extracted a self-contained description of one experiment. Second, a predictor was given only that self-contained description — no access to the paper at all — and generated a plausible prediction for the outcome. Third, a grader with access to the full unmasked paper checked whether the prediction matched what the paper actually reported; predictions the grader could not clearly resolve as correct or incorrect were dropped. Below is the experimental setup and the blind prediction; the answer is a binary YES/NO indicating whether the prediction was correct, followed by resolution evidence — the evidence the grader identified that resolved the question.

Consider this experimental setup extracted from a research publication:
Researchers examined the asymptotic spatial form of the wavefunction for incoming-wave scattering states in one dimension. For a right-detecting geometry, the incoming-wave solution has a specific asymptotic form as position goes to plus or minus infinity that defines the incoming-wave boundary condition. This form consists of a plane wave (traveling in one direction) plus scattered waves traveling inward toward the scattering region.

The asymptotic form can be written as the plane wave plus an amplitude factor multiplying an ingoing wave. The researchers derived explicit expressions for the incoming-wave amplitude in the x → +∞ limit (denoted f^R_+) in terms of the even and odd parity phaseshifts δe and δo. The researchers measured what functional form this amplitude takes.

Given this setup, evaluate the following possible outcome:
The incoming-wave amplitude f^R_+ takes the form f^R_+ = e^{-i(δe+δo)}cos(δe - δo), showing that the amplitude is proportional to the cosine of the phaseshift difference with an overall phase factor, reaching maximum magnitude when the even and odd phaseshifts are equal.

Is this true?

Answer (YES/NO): NO